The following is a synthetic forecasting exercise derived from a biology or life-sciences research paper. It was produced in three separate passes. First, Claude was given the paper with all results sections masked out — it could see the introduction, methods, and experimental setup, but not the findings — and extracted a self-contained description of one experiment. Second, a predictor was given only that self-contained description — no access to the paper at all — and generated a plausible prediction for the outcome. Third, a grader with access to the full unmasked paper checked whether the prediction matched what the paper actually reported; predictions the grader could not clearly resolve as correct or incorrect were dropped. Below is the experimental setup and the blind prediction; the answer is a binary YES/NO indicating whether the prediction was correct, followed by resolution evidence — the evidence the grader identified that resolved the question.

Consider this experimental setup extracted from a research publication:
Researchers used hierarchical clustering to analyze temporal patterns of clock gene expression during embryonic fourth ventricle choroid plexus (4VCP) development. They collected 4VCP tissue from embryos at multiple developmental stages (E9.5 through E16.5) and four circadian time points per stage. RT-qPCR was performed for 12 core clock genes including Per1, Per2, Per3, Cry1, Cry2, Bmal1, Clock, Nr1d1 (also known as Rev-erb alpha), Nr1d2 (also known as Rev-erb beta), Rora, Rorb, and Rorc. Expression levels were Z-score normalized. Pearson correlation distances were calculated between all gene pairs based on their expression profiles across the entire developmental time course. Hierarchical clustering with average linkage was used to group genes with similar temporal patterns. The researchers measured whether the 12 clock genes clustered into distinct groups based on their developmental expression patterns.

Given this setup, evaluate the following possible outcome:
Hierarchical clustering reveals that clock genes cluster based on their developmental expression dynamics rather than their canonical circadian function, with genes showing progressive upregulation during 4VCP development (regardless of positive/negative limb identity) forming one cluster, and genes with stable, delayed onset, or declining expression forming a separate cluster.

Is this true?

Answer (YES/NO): NO